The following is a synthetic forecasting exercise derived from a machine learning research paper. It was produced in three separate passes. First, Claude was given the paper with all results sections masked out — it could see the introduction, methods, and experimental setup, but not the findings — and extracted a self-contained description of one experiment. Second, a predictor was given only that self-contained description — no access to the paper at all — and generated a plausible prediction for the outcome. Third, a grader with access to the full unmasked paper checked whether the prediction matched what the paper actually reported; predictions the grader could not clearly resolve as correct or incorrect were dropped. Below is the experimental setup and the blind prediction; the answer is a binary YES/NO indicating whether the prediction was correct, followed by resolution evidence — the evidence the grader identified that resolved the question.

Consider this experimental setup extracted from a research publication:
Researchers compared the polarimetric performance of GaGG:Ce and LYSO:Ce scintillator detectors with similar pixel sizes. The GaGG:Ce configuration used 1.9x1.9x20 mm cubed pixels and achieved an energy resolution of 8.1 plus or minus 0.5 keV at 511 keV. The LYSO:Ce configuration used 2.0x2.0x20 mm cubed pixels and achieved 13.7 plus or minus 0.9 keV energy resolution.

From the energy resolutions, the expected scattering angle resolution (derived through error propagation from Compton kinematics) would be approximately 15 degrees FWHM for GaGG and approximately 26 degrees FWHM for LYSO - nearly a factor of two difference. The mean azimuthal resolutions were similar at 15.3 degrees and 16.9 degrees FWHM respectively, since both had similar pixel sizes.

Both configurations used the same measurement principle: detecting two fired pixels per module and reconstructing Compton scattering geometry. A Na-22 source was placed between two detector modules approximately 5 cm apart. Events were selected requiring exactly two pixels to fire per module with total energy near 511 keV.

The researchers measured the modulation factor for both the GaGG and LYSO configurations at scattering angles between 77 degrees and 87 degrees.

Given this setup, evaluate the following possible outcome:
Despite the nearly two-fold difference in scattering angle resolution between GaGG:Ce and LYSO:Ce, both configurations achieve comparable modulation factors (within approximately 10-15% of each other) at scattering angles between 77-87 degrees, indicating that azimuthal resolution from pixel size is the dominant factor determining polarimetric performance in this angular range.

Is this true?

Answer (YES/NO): YES